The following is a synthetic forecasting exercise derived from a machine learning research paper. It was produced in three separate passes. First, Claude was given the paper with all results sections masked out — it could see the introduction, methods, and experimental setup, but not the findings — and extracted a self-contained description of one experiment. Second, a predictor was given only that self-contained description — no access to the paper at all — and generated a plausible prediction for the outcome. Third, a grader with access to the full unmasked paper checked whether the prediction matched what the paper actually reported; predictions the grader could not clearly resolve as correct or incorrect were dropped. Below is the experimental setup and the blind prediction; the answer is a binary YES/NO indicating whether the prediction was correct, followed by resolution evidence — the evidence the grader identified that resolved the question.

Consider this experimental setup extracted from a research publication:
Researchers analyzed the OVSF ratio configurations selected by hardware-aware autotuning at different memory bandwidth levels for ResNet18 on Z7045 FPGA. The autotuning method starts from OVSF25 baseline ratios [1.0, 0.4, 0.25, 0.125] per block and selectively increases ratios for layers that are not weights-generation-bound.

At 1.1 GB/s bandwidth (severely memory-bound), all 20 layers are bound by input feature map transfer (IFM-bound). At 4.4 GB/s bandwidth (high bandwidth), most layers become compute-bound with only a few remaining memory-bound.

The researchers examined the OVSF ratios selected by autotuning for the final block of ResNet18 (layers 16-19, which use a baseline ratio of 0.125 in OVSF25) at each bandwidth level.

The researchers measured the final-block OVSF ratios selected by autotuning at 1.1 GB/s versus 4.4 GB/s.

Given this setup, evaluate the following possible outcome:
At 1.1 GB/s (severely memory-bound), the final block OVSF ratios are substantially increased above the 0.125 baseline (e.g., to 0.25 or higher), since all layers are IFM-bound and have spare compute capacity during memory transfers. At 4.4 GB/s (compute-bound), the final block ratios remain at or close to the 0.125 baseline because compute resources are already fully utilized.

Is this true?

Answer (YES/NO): NO